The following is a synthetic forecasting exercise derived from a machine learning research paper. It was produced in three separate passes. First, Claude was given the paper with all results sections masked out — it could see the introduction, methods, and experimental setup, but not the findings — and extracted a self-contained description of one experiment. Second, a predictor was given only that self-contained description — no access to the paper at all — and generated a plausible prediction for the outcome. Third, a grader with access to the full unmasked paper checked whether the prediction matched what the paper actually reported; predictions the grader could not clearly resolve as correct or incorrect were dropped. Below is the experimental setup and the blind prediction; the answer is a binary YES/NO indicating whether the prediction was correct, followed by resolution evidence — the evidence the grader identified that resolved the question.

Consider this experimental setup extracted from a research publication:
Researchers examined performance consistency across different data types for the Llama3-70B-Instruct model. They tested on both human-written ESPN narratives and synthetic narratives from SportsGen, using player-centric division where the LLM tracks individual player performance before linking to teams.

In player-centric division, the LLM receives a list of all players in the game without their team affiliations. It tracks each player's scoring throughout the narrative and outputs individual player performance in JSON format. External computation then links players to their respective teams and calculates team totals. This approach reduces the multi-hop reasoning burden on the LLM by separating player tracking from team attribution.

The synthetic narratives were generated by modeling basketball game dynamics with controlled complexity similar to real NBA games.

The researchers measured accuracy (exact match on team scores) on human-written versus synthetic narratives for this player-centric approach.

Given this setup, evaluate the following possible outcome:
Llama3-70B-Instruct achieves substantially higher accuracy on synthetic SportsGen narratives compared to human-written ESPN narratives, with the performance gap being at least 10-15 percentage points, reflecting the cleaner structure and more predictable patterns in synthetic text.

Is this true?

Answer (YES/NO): NO